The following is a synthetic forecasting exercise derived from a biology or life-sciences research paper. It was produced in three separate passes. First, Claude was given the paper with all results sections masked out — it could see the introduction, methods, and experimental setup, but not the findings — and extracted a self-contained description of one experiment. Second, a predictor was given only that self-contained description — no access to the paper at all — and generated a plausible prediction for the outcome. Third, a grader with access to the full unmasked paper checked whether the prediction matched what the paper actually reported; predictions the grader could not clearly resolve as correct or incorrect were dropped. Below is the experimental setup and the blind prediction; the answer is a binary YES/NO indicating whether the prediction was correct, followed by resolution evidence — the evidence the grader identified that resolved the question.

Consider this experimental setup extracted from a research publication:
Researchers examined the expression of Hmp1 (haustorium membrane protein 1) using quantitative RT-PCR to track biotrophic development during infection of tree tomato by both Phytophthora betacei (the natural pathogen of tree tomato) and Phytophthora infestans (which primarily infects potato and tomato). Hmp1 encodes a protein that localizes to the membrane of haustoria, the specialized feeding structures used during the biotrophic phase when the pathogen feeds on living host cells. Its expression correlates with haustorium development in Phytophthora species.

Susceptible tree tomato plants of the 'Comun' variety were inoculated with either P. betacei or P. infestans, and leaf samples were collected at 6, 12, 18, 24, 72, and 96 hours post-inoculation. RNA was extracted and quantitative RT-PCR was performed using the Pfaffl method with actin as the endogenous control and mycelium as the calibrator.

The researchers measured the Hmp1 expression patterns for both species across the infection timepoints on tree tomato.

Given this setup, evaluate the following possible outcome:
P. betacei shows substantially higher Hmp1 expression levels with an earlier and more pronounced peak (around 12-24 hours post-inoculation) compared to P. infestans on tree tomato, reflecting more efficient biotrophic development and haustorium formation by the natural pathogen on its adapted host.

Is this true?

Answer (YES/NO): NO